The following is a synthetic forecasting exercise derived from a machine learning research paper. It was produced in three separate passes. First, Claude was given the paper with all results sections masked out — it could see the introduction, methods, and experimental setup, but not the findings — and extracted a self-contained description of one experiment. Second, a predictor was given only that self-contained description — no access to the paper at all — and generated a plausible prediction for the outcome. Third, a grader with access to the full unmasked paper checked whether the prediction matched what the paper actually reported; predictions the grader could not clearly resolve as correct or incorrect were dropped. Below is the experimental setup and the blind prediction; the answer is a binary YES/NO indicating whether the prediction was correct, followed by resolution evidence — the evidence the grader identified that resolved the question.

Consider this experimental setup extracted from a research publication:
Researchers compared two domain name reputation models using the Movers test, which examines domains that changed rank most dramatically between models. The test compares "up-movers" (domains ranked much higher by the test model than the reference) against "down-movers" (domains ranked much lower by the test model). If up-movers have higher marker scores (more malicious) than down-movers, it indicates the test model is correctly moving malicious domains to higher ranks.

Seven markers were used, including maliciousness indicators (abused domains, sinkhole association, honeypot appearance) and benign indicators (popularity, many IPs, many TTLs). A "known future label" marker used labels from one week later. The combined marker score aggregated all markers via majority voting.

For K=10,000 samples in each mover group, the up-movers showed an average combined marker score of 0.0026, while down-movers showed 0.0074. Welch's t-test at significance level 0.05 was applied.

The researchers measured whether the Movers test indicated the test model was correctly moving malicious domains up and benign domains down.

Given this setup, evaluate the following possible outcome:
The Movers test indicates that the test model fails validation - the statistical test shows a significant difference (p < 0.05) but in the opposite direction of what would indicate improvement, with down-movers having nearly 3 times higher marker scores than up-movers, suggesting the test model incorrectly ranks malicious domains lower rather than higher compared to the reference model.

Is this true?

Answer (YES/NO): YES